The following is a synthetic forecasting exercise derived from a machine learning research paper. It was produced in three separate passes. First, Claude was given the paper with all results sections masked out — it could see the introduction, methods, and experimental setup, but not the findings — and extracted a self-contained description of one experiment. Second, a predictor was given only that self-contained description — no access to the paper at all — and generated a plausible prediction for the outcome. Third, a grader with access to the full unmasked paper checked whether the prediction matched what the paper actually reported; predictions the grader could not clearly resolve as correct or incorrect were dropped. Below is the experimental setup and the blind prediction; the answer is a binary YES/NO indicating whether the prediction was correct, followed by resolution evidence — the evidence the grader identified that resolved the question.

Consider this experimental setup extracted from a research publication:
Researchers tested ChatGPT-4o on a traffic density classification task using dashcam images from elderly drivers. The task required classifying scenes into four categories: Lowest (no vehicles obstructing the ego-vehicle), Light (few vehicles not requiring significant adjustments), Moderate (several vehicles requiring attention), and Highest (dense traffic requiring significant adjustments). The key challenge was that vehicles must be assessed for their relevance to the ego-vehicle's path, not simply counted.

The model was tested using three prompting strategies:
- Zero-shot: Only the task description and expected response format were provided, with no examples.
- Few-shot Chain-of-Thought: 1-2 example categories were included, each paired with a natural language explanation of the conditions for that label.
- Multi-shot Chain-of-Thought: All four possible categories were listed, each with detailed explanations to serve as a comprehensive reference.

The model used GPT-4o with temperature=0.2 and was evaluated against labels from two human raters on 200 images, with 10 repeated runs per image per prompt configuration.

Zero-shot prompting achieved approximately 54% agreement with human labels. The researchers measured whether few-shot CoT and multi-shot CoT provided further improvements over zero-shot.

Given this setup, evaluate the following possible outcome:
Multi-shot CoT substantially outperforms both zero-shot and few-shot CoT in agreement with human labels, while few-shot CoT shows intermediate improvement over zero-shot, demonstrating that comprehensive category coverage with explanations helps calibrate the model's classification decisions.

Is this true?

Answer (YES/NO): NO